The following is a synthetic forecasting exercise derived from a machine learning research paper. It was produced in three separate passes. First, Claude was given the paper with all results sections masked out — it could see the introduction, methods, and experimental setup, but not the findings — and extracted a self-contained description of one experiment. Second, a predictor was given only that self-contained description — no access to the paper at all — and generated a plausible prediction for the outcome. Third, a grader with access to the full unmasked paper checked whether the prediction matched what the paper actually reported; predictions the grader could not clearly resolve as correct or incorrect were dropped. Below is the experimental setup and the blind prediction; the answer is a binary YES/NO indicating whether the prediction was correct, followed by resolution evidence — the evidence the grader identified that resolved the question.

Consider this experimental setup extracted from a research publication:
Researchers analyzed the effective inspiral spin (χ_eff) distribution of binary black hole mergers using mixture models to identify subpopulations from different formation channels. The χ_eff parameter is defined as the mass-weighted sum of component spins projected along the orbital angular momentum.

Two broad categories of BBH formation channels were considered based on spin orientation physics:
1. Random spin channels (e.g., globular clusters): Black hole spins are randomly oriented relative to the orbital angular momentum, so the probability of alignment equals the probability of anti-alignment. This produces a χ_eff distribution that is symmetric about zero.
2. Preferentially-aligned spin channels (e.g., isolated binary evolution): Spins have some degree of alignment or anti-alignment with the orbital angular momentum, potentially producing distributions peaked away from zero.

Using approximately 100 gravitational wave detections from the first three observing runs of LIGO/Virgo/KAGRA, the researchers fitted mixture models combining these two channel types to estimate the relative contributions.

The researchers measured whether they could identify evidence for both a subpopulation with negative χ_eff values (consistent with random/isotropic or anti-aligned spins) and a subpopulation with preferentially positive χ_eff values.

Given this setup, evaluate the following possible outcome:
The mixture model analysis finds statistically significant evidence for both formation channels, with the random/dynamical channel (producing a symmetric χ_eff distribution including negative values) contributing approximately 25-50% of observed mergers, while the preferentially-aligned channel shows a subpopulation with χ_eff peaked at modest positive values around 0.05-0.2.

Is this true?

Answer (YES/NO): NO